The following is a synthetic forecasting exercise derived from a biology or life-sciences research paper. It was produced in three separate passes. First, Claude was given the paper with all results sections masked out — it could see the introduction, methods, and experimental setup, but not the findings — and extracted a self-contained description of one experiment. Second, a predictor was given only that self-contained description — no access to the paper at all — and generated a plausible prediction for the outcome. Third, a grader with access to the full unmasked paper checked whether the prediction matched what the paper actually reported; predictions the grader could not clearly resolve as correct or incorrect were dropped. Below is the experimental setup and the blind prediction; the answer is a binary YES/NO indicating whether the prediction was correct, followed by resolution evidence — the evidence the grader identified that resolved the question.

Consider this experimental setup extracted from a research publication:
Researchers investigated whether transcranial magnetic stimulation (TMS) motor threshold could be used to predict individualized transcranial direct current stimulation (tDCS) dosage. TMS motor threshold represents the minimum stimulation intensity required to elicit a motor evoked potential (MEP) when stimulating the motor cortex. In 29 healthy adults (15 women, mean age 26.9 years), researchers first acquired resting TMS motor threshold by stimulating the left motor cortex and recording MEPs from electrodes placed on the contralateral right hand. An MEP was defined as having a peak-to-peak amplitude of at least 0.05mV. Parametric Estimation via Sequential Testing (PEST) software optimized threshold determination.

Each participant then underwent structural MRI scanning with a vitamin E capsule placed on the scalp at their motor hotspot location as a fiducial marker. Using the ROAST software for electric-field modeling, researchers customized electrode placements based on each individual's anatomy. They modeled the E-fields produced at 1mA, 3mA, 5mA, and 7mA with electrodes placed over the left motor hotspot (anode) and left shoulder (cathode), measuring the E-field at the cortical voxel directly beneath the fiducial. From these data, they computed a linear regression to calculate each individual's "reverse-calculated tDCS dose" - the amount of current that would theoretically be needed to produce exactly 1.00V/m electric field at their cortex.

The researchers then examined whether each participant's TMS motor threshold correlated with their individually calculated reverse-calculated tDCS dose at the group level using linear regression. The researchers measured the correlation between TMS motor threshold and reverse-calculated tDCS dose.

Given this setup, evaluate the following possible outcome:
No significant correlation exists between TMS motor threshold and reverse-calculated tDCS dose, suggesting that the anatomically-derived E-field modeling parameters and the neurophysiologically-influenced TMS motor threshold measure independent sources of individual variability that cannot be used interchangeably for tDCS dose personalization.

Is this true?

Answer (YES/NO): YES